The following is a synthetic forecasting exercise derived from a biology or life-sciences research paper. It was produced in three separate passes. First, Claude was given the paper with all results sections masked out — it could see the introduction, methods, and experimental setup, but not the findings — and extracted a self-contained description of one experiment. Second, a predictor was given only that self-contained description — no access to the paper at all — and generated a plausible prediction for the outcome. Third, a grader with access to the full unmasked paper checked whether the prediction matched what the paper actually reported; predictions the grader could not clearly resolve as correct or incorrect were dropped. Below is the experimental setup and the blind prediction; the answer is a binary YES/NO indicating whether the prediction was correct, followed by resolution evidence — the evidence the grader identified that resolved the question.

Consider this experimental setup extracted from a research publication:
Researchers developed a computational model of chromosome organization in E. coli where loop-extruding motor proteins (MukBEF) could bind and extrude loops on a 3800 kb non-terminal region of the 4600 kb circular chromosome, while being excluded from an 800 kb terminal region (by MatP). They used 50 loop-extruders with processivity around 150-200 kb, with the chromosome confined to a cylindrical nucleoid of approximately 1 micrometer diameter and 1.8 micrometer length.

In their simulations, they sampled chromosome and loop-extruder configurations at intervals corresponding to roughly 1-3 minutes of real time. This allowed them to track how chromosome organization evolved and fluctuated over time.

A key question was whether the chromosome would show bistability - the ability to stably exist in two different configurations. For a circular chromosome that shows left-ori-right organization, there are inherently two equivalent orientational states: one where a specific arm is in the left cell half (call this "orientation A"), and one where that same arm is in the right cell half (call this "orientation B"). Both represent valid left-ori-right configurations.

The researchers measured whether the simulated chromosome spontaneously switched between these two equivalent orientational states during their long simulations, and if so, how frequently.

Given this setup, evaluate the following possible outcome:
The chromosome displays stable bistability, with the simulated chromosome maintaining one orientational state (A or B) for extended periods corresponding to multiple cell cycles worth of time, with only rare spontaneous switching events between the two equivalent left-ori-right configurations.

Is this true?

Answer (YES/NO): YES